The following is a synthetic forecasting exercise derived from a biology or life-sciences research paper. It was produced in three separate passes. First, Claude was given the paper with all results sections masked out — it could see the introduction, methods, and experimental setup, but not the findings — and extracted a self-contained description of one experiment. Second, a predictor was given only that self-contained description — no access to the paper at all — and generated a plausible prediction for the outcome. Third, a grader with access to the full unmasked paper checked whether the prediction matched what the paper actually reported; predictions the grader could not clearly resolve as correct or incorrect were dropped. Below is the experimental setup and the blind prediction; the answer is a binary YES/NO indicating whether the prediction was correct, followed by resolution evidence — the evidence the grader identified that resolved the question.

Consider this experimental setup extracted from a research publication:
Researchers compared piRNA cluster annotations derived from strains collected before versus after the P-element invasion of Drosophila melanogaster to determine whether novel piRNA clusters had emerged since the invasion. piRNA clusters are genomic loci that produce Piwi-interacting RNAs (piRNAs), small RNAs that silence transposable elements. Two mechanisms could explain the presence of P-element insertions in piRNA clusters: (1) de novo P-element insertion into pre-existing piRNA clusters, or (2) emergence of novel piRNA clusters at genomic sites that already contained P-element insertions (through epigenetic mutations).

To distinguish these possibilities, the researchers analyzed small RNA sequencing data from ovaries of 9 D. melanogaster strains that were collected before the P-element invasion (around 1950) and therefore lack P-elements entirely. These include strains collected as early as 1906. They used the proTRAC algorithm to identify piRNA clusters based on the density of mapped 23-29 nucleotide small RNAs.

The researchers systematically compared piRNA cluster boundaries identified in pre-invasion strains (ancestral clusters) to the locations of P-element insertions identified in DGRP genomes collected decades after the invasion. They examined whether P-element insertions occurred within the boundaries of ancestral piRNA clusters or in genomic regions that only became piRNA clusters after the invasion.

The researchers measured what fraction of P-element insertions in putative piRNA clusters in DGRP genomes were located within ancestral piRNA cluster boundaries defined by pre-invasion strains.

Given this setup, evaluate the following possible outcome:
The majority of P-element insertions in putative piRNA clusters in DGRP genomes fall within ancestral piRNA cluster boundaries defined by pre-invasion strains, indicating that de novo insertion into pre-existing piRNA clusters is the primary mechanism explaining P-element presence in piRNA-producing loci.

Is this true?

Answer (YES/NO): YES